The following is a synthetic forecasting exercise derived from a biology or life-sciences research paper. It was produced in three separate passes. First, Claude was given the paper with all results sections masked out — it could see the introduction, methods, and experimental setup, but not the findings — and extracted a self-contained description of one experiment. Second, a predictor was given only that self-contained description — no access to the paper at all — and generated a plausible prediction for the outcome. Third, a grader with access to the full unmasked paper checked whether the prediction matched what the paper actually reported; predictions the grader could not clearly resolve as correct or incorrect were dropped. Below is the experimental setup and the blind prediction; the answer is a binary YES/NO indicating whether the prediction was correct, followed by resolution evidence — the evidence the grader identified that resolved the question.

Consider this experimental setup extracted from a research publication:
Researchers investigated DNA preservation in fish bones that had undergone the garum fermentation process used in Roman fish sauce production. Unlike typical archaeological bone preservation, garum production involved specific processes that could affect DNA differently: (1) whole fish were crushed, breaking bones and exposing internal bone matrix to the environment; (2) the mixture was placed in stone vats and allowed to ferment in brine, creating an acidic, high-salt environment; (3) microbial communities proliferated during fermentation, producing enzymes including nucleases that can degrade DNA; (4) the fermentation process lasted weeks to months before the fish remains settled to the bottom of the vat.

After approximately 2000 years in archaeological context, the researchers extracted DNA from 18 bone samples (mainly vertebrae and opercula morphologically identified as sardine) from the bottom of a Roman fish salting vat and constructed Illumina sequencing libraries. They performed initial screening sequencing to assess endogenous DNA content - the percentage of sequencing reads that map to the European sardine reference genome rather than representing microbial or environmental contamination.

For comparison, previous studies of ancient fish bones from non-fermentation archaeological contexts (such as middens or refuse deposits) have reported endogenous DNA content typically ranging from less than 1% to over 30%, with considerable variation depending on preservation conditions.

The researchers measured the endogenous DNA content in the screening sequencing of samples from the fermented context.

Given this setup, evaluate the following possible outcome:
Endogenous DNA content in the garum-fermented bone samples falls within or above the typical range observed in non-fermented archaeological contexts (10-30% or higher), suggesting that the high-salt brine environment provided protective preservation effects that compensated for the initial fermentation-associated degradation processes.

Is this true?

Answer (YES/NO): NO